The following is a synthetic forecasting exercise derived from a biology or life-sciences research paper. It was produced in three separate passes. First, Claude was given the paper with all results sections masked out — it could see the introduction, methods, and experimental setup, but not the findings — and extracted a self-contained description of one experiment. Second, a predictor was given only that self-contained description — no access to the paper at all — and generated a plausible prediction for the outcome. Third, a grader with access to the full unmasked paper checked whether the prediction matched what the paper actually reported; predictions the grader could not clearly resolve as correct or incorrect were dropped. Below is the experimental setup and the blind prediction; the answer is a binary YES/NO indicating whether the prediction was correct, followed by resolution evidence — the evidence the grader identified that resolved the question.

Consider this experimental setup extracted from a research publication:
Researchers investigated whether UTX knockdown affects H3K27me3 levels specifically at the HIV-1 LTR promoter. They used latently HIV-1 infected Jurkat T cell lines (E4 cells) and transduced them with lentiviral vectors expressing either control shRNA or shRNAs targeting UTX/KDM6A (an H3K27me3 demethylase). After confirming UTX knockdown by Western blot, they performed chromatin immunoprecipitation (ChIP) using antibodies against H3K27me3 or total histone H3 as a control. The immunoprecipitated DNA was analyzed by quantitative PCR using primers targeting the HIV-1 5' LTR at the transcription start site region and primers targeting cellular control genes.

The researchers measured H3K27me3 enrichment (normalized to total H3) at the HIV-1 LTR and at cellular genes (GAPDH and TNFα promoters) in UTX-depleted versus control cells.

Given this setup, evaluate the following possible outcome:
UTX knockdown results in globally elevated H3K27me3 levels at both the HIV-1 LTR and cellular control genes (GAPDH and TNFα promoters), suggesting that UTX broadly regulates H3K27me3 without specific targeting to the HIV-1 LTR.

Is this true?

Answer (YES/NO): YES